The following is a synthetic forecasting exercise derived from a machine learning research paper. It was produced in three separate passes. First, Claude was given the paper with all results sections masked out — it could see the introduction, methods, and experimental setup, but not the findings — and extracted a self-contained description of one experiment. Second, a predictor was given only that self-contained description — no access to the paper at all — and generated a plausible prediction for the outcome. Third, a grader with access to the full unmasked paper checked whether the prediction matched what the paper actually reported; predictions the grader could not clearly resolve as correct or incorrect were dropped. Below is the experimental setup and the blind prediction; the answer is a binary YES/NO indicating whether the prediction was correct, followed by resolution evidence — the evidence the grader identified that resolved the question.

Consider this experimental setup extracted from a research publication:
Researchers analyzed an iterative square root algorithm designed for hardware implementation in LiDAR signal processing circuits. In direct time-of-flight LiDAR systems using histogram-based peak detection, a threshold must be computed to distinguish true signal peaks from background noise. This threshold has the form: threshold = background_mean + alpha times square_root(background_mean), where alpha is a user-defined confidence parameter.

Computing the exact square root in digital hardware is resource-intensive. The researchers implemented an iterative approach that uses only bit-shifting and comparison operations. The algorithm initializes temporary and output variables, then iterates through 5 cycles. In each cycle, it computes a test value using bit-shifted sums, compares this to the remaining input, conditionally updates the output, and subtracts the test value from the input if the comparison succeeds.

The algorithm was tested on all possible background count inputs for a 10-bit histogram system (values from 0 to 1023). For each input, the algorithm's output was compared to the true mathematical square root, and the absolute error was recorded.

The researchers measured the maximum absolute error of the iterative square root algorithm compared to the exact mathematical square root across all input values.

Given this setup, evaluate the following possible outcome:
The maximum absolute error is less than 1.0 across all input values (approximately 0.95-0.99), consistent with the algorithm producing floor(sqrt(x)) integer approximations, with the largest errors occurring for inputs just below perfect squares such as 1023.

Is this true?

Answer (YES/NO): YES